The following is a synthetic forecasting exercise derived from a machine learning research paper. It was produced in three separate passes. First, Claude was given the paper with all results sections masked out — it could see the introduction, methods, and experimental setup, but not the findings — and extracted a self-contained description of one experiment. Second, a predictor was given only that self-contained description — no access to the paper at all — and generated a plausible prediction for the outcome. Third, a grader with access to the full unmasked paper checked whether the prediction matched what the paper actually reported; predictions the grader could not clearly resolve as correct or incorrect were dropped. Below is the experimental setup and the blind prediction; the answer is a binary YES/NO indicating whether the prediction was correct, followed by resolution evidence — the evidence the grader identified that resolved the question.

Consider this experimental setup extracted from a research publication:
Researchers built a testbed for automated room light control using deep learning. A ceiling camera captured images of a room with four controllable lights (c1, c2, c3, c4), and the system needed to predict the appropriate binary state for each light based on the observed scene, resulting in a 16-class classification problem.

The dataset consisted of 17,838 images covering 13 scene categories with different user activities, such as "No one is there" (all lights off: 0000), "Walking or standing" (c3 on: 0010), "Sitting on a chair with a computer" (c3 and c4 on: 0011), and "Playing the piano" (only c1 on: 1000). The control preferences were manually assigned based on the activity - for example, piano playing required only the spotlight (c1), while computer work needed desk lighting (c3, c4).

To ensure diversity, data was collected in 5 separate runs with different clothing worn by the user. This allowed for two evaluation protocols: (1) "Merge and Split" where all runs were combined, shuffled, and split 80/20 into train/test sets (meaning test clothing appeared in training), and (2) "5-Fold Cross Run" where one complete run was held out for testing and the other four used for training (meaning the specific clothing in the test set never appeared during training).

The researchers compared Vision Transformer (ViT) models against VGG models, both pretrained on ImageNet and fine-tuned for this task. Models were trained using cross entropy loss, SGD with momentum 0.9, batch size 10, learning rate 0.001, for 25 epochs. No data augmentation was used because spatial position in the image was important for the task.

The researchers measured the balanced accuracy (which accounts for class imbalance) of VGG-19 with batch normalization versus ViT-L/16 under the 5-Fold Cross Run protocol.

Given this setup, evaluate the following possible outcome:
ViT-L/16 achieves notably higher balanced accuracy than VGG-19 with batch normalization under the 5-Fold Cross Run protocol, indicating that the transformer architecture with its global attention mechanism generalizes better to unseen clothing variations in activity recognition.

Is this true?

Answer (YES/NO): NO